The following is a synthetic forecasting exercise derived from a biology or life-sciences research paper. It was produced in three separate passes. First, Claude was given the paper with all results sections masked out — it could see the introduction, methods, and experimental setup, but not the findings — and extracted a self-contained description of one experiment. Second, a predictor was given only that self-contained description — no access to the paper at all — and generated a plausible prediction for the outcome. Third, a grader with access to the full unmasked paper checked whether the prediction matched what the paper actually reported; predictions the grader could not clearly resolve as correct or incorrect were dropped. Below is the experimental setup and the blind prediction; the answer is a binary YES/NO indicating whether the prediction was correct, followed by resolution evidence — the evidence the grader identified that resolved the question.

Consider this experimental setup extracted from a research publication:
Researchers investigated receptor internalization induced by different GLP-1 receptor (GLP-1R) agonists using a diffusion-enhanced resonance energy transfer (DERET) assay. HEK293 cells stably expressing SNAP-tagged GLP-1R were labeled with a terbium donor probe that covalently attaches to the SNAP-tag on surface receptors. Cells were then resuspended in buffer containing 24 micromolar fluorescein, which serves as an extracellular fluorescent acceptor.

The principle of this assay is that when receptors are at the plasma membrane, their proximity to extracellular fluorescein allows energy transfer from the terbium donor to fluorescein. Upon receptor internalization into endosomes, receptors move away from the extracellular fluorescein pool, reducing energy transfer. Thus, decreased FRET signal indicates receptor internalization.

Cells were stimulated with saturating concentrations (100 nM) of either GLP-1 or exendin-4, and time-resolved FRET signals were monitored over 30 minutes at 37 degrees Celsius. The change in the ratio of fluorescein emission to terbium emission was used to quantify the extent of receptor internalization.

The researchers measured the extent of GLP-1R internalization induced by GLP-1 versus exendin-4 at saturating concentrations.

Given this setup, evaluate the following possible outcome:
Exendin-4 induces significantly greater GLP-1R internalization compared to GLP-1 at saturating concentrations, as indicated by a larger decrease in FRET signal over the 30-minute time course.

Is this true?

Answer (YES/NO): NO